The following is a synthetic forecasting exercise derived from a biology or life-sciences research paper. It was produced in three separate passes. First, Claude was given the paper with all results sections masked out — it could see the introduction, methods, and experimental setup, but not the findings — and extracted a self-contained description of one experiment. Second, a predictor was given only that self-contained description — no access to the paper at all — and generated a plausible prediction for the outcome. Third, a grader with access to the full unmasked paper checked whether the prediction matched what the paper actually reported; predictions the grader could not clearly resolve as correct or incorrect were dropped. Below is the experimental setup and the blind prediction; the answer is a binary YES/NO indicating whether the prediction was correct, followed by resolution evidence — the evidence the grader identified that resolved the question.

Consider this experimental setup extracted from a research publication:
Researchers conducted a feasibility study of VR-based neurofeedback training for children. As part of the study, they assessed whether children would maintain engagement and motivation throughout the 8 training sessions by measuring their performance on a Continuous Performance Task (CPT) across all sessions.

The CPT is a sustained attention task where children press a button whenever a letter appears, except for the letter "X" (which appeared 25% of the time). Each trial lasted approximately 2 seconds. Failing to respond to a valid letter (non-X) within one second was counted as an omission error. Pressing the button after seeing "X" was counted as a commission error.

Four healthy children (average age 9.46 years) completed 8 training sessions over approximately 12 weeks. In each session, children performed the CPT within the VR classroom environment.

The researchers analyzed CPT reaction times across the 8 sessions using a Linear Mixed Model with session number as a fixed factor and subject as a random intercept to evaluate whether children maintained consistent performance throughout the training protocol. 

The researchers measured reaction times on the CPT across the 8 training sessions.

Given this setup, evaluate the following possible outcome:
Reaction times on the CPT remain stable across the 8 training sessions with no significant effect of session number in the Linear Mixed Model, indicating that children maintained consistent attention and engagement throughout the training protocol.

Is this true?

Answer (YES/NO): NO